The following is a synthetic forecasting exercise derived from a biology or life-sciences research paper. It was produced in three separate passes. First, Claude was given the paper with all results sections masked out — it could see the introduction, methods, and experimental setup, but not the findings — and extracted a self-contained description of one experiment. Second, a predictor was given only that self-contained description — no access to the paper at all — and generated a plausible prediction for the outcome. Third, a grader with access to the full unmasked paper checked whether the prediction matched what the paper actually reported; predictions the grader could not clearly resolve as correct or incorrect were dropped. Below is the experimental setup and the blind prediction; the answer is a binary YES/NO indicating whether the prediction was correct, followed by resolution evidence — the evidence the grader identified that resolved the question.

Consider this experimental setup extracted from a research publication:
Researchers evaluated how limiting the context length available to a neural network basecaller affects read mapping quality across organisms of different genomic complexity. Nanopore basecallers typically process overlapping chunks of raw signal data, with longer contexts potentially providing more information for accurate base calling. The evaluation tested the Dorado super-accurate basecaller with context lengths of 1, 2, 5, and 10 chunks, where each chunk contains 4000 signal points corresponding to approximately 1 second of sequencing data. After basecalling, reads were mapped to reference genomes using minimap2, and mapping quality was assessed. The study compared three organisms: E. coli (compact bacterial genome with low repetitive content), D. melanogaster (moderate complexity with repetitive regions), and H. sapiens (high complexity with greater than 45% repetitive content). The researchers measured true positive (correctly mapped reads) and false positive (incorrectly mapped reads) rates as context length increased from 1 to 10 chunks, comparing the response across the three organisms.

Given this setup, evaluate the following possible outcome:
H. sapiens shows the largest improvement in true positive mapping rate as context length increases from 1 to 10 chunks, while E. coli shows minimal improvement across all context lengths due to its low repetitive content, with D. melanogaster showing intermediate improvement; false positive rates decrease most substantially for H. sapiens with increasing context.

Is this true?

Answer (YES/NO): NO